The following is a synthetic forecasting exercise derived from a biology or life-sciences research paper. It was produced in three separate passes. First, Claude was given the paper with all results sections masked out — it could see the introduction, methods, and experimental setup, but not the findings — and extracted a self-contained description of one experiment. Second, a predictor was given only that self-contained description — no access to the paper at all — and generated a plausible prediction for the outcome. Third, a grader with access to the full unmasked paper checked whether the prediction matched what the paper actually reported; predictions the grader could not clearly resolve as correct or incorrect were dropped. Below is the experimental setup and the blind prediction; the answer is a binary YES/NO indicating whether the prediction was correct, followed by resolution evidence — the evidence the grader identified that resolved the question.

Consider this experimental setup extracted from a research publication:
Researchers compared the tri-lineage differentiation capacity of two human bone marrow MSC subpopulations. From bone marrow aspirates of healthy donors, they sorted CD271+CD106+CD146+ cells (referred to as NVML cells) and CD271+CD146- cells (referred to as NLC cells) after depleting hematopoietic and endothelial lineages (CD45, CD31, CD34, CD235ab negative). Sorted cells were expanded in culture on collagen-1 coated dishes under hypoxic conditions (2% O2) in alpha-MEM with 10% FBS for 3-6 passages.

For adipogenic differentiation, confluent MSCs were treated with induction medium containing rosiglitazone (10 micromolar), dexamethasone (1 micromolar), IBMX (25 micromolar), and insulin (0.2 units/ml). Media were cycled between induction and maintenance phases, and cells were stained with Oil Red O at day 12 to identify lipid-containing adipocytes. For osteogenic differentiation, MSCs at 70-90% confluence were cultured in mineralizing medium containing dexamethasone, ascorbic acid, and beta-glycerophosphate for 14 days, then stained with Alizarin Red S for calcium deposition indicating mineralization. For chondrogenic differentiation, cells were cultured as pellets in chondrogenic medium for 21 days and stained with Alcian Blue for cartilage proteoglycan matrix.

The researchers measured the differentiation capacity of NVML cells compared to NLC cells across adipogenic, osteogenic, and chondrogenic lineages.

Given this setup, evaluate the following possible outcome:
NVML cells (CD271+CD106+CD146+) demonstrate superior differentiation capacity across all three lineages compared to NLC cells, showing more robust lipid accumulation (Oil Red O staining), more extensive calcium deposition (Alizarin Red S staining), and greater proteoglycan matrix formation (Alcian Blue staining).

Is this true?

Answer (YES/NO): YES